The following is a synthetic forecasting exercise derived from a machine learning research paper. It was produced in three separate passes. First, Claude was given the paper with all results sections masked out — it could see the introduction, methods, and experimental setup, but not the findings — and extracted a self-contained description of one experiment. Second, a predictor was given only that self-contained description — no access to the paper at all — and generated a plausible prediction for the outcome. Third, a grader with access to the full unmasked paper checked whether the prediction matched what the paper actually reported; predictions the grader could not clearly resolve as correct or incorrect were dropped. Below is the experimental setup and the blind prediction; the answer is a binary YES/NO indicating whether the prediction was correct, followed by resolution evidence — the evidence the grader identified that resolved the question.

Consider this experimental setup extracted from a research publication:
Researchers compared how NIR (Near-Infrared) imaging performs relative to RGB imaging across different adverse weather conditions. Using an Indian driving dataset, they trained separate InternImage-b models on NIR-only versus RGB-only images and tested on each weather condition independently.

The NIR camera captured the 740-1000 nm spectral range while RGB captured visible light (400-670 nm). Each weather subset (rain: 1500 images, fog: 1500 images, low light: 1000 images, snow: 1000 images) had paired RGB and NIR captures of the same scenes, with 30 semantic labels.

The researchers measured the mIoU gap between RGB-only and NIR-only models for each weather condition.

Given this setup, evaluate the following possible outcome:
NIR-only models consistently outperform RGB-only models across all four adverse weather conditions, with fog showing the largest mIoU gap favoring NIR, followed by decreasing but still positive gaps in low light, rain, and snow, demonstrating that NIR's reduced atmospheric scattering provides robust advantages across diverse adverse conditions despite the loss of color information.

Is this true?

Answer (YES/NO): NO